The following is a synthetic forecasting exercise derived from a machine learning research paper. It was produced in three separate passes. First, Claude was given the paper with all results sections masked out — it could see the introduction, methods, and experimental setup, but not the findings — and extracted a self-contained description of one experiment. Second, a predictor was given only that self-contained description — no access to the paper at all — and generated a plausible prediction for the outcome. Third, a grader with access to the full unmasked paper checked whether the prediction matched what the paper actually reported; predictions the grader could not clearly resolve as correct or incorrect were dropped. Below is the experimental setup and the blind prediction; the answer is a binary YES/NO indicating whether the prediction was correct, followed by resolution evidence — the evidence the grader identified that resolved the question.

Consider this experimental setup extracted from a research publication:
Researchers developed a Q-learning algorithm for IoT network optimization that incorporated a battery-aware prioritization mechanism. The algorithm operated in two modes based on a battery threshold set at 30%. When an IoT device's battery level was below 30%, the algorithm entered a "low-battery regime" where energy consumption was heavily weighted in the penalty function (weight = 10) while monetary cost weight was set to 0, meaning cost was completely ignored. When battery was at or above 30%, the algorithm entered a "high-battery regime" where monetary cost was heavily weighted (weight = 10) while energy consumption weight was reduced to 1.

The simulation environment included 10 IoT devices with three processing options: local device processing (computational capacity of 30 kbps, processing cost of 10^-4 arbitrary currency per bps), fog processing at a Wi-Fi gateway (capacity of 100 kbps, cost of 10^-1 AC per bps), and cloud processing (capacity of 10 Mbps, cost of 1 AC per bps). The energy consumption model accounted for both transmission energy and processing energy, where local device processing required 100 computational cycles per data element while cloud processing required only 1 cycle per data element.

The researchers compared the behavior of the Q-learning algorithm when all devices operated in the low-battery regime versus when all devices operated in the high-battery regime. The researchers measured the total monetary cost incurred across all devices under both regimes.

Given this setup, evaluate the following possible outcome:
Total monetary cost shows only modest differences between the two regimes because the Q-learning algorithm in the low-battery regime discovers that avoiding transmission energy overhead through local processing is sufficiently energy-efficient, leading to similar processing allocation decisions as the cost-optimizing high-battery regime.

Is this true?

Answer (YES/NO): NO